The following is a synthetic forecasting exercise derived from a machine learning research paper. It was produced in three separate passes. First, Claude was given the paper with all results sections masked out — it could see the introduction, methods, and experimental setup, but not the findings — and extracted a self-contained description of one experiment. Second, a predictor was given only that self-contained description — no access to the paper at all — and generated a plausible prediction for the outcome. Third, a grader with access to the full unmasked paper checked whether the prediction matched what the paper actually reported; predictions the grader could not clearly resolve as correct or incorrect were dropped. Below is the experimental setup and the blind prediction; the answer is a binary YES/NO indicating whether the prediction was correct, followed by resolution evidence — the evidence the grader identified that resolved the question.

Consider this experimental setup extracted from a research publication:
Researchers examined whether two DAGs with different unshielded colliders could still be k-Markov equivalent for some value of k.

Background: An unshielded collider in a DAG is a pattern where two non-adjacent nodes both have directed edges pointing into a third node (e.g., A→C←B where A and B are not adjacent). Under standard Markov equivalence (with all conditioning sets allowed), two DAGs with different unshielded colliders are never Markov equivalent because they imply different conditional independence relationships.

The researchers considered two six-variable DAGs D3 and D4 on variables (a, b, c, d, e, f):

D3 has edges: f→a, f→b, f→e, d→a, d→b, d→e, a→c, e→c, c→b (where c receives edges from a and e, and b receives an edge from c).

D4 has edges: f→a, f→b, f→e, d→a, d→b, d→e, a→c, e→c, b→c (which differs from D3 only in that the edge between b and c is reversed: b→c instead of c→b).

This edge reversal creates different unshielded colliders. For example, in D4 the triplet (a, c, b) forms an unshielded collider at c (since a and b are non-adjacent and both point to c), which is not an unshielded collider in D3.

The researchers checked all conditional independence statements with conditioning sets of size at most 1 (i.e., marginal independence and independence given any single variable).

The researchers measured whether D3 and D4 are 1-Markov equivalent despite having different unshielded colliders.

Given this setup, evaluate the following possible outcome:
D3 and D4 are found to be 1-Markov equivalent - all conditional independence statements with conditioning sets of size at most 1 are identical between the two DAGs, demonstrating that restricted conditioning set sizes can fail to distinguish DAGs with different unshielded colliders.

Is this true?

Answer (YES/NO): YES